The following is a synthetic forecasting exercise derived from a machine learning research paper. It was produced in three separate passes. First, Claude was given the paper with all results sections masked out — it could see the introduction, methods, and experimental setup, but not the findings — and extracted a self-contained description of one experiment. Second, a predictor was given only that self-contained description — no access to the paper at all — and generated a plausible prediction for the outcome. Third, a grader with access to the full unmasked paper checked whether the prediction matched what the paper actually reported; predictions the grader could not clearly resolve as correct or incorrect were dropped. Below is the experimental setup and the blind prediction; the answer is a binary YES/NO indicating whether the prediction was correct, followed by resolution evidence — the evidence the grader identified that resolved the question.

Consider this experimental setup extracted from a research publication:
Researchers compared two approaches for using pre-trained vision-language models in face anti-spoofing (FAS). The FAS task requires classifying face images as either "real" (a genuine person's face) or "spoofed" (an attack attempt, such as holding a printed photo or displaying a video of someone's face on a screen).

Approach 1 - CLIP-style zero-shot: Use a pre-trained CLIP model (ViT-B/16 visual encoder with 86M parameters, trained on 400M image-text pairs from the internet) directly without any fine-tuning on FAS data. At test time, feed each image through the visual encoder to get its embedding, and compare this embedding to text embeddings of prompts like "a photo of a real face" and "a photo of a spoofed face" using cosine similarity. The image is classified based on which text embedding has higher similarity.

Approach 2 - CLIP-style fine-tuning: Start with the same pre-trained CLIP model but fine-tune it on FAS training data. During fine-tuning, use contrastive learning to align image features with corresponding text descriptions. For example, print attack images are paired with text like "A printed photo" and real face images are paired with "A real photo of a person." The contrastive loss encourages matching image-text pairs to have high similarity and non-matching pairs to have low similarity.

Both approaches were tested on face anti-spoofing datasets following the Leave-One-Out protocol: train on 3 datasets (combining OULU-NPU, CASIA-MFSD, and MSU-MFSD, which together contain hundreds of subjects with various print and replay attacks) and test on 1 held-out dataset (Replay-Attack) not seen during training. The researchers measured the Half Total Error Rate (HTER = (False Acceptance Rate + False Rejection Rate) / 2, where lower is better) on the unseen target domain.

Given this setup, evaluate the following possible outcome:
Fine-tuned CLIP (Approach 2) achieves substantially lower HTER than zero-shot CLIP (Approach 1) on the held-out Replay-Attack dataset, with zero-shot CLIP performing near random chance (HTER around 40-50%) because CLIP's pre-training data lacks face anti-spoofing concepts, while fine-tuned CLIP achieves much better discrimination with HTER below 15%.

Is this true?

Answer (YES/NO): NO